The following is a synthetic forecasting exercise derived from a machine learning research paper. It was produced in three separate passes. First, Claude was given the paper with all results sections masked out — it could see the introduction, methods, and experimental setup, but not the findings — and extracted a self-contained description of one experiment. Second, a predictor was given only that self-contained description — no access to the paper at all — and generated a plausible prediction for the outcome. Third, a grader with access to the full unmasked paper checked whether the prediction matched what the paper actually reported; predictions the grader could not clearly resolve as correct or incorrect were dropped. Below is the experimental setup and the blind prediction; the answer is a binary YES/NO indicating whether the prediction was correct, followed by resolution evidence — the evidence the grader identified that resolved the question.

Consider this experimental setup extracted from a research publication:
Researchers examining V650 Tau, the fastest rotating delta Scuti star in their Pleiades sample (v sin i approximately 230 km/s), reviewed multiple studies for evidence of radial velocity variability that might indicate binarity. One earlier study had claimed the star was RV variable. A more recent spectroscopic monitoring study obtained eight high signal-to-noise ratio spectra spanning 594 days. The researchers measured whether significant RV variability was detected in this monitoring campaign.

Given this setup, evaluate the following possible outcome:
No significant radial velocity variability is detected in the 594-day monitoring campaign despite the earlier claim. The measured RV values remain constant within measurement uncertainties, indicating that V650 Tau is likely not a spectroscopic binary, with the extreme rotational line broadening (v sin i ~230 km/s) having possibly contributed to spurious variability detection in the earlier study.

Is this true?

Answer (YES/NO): YES